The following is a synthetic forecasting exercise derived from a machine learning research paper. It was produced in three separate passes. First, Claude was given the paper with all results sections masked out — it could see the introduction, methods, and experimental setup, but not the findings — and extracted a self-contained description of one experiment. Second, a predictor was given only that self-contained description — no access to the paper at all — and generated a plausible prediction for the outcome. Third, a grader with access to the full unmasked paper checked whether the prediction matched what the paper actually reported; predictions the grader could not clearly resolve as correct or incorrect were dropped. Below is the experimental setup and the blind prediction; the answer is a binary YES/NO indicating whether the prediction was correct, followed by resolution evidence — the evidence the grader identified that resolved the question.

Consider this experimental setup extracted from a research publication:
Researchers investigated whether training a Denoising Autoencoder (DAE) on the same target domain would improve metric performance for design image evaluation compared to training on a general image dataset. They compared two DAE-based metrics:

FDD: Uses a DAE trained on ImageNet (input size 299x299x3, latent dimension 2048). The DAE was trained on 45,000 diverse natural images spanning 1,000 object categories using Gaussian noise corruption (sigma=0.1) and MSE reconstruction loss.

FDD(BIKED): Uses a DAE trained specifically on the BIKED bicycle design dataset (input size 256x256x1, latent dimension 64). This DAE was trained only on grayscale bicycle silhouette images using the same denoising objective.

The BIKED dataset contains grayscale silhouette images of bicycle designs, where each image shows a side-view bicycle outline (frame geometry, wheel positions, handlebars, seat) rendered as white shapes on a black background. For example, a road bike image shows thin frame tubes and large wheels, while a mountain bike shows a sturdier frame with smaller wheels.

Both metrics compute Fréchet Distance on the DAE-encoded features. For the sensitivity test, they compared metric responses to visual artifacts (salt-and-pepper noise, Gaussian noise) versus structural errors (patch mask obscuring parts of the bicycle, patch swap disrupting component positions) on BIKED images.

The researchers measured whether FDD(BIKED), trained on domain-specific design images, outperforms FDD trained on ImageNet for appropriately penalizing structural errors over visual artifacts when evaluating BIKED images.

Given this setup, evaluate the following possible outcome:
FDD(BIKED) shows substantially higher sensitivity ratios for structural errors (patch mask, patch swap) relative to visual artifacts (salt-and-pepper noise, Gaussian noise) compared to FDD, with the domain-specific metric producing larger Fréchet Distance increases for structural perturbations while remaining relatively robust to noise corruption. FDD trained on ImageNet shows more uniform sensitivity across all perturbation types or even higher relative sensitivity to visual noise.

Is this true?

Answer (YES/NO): NO